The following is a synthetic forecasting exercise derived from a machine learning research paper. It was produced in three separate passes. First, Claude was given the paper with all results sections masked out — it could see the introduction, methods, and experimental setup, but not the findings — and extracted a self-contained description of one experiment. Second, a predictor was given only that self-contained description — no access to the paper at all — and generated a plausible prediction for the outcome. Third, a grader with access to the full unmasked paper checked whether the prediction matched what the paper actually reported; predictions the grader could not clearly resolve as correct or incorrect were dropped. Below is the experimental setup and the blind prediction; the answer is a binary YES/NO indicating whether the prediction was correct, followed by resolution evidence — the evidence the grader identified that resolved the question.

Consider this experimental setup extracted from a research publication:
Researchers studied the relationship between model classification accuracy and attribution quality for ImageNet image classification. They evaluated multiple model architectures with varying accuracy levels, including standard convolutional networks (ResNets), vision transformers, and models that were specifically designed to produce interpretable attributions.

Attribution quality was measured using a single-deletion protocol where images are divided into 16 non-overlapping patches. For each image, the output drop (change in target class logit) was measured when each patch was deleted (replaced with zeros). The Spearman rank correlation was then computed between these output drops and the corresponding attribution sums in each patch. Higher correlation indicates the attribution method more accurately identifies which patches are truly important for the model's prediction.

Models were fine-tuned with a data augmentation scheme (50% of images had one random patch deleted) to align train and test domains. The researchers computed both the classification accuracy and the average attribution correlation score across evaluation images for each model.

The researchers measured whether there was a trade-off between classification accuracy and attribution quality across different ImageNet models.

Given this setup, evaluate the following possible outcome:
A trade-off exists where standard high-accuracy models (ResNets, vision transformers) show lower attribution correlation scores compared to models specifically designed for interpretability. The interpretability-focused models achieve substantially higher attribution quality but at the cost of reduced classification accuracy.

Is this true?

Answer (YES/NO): YES